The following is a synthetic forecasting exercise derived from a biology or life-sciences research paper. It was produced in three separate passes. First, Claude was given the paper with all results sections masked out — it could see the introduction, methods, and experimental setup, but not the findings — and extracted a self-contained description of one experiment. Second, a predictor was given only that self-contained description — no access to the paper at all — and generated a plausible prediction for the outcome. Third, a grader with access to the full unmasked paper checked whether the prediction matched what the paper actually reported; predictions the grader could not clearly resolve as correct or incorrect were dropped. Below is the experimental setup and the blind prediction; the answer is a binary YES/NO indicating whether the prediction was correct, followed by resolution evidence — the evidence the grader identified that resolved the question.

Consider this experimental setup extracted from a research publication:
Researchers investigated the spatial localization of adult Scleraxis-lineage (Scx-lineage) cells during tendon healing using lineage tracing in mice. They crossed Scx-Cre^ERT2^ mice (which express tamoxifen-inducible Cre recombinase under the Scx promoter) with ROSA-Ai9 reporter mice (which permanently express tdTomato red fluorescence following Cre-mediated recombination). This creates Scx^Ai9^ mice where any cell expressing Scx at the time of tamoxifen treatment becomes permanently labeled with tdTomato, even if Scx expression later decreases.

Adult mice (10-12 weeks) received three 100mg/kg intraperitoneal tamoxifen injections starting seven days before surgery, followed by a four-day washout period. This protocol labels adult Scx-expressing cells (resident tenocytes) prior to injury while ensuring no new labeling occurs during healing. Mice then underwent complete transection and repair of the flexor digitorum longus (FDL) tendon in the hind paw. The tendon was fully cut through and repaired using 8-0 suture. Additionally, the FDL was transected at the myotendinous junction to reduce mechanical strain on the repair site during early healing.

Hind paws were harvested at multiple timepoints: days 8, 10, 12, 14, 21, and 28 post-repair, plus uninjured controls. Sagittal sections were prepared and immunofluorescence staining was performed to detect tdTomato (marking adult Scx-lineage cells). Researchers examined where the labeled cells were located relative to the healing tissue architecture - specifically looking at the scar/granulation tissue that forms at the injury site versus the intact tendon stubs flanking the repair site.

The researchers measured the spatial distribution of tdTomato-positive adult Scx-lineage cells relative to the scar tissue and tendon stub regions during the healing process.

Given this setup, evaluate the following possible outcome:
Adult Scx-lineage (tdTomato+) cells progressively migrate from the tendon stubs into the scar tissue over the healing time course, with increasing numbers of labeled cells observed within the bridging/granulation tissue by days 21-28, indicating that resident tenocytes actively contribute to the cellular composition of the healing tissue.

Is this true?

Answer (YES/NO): NO